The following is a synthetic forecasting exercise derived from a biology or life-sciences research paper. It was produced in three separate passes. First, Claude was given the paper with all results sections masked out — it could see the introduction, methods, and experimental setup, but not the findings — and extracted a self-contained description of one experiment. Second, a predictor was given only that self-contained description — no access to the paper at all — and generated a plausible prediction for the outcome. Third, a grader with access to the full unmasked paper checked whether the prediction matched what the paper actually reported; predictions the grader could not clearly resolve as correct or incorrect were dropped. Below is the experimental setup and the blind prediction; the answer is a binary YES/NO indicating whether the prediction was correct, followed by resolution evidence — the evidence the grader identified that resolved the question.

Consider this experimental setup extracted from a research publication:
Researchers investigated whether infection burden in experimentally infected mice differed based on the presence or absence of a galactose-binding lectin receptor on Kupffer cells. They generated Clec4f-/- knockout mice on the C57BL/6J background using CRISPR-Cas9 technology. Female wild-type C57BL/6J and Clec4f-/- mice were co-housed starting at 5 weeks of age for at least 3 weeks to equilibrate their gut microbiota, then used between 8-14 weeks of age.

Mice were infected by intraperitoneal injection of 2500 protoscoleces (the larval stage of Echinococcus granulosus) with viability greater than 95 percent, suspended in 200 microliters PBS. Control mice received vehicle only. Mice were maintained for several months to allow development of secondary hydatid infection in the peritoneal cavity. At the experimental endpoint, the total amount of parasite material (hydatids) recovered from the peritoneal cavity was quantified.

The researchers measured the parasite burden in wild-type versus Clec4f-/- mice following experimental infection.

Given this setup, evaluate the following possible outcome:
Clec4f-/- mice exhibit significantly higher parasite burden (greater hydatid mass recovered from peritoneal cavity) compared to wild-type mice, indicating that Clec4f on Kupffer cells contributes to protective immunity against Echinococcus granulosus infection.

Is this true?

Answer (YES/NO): NO